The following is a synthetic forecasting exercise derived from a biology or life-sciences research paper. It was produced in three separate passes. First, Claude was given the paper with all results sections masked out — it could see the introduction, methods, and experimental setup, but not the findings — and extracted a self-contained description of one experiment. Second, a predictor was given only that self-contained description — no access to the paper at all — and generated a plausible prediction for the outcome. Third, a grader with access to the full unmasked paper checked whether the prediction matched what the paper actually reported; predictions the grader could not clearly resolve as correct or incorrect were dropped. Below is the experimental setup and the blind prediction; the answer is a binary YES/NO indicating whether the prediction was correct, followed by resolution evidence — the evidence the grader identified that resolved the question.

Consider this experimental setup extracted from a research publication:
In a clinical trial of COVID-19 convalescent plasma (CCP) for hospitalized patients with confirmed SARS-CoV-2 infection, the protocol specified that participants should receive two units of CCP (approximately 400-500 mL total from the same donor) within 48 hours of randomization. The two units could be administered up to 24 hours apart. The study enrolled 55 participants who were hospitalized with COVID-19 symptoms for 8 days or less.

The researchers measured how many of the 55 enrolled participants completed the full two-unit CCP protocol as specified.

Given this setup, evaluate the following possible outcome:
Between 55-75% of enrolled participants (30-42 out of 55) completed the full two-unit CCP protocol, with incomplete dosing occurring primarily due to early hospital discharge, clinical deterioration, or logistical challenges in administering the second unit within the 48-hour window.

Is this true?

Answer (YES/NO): NO